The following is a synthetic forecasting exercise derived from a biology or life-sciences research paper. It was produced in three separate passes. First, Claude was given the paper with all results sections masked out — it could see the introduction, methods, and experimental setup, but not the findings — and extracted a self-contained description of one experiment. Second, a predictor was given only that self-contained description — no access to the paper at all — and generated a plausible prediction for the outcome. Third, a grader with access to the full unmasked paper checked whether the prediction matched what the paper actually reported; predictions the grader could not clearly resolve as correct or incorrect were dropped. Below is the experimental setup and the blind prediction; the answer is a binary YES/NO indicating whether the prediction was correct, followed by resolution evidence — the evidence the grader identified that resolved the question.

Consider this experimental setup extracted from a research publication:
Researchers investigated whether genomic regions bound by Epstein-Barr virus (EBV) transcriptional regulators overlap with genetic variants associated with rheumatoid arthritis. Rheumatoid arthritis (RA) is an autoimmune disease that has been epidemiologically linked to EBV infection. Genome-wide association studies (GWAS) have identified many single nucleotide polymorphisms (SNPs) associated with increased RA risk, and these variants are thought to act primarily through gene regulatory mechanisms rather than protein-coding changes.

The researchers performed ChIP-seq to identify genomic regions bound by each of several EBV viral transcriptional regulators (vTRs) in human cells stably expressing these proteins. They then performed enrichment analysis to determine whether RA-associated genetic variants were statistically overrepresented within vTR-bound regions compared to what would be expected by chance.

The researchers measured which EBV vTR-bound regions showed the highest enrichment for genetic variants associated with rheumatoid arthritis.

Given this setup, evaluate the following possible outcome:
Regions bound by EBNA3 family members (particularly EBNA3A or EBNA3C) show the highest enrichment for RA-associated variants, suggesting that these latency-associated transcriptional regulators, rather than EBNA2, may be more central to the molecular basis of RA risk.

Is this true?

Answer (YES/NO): NO